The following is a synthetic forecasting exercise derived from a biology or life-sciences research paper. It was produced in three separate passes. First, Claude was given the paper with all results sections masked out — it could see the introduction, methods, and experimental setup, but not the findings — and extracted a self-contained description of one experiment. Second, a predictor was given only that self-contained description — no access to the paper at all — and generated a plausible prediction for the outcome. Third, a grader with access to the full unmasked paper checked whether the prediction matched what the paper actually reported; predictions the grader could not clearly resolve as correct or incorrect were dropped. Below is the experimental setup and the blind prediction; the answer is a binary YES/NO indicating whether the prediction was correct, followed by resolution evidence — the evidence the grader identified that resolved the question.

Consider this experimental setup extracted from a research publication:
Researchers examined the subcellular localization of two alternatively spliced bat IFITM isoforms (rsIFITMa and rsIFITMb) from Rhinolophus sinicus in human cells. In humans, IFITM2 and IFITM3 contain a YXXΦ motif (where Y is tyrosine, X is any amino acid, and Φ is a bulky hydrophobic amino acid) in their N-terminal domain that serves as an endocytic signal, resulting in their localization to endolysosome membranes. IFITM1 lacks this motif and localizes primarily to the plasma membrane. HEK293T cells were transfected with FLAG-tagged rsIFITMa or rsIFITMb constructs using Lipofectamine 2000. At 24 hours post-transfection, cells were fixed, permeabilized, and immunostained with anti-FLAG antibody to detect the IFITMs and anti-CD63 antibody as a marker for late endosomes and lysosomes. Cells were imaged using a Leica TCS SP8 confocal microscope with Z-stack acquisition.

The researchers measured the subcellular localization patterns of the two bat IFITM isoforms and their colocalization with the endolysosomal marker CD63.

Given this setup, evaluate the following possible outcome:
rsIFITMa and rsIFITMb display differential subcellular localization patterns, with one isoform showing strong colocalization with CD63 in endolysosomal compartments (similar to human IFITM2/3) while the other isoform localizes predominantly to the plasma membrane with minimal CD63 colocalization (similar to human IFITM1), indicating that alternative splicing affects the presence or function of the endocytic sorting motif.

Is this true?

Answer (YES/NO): YES